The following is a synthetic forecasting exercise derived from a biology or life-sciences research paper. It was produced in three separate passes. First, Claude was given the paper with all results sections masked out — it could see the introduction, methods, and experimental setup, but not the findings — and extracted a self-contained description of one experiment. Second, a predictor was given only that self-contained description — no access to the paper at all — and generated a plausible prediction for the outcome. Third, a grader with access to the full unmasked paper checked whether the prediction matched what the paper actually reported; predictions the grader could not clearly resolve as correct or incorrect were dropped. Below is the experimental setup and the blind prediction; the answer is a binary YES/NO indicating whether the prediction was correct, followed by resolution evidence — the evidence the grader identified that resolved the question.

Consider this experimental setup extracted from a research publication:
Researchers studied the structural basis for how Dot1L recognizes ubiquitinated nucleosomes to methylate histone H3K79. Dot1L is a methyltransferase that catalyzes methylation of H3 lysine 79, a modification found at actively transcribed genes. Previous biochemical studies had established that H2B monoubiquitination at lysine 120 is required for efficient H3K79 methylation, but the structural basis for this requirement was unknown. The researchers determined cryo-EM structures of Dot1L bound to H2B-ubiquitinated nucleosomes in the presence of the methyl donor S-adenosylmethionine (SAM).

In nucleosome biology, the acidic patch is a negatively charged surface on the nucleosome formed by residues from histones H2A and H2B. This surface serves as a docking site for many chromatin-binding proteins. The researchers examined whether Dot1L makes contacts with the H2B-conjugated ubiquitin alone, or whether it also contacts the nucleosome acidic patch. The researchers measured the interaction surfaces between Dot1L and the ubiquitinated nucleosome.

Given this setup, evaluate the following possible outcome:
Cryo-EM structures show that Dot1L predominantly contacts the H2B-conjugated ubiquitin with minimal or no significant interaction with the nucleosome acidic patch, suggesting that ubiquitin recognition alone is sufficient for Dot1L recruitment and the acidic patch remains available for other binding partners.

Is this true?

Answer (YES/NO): NO